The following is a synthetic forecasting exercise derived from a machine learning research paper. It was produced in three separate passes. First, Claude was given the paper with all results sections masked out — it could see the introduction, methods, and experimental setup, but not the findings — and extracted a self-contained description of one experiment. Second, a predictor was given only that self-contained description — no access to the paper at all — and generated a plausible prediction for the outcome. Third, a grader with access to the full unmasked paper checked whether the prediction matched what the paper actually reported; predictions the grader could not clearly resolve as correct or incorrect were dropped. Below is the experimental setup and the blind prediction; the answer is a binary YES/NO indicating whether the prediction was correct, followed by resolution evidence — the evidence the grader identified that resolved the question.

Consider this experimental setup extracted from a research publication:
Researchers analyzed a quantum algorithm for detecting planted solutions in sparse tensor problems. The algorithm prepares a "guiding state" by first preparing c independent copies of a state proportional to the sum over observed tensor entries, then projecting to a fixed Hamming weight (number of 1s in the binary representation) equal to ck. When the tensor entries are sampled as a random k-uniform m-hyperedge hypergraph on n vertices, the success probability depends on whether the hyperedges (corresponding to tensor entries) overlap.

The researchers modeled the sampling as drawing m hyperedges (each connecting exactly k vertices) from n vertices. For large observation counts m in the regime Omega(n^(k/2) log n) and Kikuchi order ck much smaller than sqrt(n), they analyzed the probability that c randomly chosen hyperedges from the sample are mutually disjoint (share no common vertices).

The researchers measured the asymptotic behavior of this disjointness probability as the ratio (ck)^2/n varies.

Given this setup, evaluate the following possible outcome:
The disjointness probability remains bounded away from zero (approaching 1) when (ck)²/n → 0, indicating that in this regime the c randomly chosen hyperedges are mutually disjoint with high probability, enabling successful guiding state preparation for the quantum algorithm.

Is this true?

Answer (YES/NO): YES